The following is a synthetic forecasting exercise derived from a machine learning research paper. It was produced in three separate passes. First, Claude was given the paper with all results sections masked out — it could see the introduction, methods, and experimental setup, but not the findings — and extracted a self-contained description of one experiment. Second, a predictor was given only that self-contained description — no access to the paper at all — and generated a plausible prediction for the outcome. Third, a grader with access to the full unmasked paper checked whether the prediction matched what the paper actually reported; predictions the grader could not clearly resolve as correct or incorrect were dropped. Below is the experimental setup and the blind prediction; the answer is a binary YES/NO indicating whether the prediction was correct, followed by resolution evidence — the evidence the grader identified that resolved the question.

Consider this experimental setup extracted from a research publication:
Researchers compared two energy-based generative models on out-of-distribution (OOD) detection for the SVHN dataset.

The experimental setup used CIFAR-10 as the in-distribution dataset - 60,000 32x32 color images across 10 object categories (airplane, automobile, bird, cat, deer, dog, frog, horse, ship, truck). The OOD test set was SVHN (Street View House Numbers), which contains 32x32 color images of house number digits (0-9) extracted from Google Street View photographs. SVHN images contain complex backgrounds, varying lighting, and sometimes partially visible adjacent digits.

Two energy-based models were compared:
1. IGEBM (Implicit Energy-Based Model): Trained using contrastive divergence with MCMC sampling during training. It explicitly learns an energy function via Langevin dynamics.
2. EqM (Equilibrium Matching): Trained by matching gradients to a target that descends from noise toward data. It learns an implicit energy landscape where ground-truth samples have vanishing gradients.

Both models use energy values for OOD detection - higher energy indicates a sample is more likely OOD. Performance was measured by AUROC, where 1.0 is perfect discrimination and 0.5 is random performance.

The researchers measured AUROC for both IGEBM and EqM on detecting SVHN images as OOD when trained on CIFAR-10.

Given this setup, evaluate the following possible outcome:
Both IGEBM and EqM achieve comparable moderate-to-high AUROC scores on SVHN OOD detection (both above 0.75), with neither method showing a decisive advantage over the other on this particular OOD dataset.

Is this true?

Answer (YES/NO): NO